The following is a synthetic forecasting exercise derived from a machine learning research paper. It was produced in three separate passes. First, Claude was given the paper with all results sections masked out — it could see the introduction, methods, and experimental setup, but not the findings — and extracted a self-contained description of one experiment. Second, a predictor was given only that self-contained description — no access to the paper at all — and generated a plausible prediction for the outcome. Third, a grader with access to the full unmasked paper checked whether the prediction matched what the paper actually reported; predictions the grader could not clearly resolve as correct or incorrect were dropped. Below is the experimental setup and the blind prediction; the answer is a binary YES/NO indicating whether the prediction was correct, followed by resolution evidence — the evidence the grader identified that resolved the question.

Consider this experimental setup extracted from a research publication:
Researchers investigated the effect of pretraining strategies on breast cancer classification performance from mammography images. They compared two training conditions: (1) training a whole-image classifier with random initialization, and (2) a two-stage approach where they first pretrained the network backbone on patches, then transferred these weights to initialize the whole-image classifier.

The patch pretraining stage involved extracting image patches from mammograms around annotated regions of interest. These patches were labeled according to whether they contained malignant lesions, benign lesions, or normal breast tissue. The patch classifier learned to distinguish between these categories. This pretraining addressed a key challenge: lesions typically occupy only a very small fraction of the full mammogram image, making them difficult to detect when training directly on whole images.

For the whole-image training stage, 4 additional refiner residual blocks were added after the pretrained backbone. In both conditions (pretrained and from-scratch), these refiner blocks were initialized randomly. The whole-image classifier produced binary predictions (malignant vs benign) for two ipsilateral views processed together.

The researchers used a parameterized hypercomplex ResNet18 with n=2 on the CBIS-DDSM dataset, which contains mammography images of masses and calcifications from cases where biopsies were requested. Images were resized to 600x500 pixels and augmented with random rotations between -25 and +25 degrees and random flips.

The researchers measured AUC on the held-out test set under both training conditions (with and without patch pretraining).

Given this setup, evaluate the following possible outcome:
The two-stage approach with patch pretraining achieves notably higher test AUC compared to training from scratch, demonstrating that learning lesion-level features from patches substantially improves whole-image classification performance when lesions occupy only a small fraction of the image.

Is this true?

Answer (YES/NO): YES